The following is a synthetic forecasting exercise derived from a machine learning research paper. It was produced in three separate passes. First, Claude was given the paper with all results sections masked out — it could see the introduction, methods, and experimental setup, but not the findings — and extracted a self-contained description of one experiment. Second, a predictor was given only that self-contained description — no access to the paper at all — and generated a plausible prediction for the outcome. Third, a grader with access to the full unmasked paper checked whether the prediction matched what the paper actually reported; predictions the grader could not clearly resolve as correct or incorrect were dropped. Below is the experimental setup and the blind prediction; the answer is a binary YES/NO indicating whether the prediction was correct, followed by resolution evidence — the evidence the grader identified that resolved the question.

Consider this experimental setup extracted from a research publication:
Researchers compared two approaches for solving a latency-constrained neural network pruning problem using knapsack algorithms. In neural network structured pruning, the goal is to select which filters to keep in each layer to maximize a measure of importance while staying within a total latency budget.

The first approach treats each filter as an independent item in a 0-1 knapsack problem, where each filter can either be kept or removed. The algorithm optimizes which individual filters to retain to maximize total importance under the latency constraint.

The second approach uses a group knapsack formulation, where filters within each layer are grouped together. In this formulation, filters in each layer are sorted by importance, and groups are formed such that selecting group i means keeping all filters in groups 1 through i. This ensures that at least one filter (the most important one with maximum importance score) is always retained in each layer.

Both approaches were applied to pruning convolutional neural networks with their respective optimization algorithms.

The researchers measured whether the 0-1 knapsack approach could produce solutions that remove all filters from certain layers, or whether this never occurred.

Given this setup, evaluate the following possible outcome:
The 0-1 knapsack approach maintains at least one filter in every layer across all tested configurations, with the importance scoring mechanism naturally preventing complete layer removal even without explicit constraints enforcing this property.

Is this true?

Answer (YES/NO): NO